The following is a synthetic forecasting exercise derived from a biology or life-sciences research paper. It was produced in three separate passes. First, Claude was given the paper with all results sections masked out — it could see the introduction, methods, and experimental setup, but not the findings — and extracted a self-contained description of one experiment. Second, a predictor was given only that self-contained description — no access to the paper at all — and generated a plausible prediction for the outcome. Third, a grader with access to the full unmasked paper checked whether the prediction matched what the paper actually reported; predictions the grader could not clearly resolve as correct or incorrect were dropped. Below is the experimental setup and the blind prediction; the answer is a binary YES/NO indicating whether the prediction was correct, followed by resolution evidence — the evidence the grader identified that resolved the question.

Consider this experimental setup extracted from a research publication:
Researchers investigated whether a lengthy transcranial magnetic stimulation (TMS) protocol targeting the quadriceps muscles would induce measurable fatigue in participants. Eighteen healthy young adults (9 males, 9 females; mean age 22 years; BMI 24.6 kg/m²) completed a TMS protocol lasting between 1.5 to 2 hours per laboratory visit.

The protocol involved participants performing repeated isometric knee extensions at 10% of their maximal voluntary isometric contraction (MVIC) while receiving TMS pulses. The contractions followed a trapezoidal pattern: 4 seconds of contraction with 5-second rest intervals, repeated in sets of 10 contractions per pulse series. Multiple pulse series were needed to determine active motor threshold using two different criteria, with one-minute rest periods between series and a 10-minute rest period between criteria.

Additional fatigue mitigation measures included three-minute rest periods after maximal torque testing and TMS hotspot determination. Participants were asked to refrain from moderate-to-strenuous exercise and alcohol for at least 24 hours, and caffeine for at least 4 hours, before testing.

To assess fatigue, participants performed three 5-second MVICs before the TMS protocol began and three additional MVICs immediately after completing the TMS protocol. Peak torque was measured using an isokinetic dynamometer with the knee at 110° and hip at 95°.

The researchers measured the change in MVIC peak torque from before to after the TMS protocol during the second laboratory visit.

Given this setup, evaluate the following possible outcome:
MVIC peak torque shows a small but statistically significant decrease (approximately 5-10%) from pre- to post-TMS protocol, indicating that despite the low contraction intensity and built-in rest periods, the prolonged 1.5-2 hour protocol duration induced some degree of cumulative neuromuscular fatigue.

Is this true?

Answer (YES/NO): NO